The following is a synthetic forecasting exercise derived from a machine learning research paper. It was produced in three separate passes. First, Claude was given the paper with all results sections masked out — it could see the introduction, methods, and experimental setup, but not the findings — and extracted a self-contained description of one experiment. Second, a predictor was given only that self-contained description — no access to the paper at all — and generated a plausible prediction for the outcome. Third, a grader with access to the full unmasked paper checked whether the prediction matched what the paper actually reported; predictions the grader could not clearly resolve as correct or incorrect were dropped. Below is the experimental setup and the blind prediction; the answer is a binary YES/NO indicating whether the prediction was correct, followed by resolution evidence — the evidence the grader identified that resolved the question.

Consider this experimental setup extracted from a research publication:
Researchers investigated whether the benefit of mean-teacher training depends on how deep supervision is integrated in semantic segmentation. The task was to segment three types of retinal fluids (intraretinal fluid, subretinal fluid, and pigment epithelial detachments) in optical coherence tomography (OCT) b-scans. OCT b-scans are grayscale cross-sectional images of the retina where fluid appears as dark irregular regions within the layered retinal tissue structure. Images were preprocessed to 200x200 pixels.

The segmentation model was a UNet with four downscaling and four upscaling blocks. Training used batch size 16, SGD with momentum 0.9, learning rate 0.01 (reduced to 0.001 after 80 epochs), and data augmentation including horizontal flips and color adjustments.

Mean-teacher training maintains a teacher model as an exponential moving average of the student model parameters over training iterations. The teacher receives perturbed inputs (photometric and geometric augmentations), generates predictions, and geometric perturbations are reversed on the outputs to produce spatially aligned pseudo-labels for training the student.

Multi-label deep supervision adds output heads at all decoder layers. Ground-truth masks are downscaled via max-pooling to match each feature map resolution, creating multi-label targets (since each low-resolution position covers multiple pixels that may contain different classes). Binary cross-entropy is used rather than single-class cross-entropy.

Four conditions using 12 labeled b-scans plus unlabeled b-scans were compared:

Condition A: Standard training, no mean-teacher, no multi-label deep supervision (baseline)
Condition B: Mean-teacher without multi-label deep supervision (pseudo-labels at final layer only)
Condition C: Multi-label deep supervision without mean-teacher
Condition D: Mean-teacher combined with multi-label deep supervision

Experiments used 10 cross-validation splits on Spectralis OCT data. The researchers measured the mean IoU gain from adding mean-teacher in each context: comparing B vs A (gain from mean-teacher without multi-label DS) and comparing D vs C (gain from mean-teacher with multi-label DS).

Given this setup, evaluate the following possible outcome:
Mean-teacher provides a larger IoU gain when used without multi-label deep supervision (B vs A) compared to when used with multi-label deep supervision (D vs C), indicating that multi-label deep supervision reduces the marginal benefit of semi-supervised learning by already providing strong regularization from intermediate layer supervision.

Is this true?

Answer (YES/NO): NO